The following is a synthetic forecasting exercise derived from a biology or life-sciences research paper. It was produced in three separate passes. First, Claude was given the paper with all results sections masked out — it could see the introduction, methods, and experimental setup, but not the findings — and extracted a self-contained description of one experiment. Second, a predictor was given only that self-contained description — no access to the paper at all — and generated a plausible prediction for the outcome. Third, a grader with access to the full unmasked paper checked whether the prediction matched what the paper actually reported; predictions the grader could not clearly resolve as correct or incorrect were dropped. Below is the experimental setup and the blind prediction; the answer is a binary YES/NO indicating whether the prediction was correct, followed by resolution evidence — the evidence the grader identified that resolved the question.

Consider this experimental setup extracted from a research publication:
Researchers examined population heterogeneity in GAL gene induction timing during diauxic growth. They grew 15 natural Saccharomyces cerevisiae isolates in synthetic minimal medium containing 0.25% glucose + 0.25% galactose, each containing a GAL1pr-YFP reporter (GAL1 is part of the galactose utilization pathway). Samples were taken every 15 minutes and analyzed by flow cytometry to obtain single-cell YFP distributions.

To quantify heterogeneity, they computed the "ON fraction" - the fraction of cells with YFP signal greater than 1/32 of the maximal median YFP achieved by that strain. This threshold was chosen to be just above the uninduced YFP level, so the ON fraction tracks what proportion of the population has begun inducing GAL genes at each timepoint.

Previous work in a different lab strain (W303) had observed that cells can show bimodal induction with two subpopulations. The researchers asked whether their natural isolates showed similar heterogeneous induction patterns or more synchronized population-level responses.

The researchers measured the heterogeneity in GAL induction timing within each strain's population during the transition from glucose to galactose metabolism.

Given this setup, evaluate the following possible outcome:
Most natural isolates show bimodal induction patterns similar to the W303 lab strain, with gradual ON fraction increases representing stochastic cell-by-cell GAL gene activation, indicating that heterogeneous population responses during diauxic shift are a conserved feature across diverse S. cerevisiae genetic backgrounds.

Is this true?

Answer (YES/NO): NO